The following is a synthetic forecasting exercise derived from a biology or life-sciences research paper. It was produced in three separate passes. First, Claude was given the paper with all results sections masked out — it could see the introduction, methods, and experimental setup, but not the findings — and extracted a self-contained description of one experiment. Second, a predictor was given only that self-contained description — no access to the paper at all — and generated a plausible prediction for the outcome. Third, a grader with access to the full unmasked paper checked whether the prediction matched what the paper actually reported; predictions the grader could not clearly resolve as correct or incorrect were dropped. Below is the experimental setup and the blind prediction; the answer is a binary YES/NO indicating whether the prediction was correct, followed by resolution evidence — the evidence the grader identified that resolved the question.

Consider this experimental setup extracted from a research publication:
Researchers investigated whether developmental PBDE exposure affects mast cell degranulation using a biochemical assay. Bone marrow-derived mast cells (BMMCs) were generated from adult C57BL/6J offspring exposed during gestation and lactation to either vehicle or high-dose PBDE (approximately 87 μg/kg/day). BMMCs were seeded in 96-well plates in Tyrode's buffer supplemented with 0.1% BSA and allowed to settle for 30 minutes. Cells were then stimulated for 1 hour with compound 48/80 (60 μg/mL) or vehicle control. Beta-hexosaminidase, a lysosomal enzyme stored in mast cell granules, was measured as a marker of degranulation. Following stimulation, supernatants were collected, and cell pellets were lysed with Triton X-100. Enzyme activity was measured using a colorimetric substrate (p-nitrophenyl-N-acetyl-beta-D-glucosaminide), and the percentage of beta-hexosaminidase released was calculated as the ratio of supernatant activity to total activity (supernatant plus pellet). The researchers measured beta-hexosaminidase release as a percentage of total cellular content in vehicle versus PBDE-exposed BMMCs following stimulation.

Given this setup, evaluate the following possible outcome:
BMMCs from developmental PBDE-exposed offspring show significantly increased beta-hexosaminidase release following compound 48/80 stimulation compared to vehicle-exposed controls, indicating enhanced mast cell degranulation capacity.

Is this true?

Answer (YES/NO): NO